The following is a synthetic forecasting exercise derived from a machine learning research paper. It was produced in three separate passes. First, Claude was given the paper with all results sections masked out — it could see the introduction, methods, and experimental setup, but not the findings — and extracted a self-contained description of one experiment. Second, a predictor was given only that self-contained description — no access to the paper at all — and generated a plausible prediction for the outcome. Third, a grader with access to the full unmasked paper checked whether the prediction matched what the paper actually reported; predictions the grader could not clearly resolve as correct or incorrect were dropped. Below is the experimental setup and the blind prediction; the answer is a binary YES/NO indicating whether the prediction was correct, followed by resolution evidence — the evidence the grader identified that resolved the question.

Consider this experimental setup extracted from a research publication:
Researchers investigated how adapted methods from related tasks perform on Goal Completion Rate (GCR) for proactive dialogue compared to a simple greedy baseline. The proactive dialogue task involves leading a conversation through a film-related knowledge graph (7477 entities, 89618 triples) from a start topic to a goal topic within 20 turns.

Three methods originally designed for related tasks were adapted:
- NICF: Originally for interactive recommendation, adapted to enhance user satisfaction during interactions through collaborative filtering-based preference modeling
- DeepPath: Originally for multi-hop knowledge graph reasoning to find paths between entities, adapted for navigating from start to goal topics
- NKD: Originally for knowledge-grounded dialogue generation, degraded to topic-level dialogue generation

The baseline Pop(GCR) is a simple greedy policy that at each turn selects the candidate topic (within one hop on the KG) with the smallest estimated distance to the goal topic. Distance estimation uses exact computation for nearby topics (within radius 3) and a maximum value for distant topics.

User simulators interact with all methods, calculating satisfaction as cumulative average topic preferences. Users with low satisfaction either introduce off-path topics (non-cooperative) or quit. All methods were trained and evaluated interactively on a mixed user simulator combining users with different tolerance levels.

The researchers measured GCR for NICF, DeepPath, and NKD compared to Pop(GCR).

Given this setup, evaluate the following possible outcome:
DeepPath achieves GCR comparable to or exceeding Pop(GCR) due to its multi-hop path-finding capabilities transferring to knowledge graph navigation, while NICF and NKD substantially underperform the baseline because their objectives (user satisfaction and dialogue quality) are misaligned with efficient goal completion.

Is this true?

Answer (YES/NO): NO